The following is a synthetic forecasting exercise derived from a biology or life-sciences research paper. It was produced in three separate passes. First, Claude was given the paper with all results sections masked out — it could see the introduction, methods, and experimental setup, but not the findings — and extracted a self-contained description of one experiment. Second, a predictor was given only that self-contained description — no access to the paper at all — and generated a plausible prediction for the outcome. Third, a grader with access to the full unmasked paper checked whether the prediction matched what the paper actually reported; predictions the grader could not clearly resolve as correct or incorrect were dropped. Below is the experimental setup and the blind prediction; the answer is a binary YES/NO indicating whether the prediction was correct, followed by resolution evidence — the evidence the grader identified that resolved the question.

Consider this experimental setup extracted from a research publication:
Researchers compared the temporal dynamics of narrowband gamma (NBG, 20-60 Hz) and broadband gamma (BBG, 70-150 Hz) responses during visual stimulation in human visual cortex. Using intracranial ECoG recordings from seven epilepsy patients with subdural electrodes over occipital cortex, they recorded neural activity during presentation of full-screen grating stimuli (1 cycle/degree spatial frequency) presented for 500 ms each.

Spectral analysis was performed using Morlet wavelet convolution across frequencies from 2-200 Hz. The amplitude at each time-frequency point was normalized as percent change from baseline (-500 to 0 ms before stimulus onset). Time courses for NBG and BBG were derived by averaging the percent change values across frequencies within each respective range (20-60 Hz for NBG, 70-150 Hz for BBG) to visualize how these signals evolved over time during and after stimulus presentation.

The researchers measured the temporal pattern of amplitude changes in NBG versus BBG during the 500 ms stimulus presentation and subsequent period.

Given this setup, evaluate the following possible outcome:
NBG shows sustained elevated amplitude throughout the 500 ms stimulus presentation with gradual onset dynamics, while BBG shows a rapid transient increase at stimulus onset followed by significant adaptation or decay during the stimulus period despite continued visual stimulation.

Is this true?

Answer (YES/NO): YES